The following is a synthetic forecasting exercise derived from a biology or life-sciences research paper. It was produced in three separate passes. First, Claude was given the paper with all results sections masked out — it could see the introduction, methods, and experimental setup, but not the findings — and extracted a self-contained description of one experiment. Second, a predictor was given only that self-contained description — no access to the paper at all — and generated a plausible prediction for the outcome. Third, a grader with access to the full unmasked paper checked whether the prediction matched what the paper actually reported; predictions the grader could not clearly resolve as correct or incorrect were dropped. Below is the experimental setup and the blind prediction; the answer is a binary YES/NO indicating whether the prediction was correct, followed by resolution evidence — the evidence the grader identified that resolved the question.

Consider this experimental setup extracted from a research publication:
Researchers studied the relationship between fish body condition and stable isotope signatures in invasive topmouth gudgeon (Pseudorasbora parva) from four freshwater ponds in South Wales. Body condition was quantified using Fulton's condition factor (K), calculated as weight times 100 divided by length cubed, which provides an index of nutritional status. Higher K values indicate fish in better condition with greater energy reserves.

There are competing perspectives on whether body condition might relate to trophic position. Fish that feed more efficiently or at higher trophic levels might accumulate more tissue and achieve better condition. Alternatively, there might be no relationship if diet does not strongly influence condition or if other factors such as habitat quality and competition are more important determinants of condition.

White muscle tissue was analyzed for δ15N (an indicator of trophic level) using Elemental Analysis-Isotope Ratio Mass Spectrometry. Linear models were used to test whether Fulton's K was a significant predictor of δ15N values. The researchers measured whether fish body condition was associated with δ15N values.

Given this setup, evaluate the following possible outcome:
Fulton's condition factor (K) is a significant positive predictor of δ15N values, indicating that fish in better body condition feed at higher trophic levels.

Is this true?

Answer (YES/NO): NO